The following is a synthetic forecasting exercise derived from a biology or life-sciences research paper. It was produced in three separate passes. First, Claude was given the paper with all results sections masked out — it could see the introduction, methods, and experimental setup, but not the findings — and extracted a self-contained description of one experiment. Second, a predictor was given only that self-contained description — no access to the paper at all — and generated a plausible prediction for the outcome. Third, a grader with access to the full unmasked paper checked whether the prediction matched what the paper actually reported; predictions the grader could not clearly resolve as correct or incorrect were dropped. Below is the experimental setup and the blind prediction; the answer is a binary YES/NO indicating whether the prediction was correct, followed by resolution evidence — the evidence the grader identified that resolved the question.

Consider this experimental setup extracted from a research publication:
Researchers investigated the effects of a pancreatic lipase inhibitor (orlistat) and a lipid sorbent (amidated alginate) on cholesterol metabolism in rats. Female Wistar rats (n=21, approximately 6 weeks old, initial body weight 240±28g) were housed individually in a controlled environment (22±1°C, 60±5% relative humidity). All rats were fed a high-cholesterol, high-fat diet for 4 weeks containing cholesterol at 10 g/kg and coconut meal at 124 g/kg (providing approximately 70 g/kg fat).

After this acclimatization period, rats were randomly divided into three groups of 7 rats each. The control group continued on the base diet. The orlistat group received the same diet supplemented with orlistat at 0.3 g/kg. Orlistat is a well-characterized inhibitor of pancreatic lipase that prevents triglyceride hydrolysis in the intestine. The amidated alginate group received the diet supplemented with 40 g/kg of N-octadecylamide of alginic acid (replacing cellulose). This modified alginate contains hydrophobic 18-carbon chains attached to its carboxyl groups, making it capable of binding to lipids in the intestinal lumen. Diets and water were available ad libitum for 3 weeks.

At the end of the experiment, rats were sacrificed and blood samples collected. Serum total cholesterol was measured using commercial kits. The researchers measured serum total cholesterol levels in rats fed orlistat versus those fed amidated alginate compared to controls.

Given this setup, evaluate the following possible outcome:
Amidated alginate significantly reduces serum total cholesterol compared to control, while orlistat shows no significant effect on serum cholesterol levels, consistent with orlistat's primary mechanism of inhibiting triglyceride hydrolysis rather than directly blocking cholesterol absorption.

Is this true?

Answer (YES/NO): YES